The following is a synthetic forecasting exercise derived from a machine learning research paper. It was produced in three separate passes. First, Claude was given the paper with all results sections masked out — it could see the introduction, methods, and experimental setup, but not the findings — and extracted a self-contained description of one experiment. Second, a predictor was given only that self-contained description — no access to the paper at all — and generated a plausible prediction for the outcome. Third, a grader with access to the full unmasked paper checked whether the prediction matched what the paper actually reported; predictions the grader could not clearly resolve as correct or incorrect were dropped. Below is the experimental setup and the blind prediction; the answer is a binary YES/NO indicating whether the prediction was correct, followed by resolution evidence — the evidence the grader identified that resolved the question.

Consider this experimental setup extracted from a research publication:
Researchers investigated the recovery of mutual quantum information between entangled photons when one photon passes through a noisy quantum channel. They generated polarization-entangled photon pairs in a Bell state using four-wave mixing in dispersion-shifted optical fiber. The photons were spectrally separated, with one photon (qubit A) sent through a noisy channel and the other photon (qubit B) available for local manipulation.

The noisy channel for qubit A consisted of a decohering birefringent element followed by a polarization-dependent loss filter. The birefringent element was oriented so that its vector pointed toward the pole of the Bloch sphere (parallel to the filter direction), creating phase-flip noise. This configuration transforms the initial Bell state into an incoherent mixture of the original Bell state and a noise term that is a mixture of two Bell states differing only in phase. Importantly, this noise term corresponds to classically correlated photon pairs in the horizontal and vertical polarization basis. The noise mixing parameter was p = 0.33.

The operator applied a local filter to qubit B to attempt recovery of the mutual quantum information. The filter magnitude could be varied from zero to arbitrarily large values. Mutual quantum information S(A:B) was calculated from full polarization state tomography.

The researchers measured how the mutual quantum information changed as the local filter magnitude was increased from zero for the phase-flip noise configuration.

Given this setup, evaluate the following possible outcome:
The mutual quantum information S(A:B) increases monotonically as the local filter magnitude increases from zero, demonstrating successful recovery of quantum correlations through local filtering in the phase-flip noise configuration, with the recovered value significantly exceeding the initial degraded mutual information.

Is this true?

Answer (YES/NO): YES